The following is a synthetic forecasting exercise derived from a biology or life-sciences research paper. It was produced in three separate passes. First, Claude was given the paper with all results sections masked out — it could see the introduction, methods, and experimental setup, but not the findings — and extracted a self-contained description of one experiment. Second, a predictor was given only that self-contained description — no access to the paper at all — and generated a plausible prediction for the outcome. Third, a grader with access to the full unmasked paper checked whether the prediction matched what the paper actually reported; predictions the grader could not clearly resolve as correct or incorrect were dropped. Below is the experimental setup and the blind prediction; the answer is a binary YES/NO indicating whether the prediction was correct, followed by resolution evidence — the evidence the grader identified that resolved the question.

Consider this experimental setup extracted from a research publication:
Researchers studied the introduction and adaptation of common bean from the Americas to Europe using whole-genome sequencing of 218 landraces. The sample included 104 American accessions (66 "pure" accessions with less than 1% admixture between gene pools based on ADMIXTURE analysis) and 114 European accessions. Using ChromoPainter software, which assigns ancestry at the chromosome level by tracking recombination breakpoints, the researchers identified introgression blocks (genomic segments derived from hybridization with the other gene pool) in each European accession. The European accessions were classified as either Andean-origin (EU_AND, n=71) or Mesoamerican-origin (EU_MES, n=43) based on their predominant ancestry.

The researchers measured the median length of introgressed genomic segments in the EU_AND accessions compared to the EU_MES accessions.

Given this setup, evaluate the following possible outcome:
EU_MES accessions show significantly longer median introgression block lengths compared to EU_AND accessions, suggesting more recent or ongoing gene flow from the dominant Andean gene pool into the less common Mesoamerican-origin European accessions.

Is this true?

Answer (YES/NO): NO